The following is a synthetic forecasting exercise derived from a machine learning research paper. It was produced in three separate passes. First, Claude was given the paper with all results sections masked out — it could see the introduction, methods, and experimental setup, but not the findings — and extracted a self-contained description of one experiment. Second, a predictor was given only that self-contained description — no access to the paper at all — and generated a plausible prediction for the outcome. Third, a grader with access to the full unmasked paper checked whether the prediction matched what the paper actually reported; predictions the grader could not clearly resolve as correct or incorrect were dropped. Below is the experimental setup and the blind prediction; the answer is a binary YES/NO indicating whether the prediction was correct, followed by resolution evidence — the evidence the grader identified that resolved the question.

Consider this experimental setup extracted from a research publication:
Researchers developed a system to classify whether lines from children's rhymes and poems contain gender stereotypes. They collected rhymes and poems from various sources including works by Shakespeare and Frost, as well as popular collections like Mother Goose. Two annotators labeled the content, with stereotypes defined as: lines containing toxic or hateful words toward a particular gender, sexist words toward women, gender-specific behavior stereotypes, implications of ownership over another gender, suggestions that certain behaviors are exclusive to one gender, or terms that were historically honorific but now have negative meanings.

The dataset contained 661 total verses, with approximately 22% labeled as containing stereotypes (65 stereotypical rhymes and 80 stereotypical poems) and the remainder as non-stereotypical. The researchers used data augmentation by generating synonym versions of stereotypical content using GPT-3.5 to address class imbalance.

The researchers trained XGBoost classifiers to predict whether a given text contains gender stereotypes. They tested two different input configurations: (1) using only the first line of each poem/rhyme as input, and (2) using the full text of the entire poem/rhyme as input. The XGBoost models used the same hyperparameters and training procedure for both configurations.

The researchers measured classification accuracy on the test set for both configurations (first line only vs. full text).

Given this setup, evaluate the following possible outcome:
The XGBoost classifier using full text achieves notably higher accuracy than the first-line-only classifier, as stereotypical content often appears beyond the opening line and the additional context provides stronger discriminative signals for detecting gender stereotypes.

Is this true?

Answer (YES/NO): NO